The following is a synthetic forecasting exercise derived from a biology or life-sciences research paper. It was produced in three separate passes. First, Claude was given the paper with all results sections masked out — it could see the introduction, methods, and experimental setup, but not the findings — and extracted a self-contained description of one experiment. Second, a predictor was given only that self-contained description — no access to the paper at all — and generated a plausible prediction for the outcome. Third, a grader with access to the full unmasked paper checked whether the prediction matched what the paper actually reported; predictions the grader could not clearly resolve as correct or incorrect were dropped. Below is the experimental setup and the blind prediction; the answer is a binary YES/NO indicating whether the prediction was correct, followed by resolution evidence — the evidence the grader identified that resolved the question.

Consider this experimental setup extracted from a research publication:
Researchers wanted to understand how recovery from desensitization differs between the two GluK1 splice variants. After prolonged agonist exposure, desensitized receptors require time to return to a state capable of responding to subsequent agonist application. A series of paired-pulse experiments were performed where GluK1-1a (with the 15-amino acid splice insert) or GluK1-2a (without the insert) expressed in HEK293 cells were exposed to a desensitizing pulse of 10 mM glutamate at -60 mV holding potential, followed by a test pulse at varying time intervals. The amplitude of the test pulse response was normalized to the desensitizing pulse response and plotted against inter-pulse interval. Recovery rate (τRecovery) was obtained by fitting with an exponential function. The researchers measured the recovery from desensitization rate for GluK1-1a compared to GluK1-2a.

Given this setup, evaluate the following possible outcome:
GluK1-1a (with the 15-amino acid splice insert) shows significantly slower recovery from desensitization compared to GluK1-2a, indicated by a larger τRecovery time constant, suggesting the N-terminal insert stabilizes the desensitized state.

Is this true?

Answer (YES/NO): NO